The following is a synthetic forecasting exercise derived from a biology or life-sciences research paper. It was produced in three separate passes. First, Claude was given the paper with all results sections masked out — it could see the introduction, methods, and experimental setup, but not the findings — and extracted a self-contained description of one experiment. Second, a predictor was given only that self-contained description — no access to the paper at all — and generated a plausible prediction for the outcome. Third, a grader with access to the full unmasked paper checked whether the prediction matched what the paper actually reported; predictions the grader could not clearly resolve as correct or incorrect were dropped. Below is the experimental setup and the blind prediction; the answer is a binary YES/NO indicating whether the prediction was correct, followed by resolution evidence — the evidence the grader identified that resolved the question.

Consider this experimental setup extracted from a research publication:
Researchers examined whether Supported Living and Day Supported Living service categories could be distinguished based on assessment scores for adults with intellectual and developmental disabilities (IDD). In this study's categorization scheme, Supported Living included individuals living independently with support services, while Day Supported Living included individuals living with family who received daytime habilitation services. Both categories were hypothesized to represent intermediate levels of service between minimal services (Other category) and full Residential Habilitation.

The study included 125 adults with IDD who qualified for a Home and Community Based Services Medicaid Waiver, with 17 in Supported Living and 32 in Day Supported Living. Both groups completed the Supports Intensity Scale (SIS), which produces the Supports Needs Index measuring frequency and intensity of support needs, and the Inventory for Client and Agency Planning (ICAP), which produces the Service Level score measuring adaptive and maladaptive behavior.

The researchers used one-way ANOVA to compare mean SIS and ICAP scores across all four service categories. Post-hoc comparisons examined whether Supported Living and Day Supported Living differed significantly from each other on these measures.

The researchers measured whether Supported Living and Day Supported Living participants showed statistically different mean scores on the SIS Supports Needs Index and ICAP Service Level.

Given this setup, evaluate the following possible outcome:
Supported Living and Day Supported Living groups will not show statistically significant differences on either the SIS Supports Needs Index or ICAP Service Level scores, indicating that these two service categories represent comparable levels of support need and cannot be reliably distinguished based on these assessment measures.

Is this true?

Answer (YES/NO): NO